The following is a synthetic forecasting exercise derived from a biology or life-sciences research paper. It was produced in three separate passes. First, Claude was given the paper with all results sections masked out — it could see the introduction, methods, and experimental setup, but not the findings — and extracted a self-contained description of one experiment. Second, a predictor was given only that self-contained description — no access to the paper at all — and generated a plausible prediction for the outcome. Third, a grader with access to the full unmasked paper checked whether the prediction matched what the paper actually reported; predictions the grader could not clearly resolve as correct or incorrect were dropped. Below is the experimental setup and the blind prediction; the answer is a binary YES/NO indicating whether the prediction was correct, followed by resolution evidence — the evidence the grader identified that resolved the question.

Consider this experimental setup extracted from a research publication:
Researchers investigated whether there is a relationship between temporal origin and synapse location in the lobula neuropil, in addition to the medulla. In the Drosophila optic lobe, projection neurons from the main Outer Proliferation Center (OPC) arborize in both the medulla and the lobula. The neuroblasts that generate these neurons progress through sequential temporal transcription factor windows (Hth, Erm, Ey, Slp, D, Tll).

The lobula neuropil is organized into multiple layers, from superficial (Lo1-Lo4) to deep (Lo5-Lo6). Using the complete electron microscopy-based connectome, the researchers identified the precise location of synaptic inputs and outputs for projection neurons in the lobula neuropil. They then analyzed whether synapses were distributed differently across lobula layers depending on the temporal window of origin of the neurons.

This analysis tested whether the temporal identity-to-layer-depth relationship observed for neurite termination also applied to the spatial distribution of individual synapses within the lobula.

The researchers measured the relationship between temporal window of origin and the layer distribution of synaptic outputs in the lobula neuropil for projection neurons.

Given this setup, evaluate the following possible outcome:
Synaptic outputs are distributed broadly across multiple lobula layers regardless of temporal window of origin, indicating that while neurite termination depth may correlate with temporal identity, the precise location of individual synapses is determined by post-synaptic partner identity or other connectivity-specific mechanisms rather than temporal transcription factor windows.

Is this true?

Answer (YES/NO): NO